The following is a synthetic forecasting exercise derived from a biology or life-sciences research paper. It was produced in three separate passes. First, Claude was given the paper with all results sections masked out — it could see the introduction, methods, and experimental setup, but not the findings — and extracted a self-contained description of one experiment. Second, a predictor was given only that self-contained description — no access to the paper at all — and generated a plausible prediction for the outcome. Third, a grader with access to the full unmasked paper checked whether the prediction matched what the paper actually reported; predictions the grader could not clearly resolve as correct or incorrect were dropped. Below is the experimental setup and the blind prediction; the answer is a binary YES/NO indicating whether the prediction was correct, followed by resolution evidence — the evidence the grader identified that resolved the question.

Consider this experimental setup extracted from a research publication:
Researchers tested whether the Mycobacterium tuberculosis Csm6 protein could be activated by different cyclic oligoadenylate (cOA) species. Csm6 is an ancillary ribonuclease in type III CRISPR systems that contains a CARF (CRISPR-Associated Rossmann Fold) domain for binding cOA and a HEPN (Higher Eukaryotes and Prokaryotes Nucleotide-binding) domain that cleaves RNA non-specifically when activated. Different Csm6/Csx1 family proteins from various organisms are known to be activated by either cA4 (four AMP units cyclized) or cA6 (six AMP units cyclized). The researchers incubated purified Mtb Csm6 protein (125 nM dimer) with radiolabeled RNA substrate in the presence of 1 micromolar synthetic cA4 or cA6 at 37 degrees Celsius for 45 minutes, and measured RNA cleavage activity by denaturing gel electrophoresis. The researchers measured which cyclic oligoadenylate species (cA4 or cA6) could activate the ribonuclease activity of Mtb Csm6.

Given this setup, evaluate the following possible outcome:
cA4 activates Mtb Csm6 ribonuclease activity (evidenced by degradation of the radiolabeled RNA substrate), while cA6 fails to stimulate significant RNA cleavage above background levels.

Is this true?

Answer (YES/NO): NO